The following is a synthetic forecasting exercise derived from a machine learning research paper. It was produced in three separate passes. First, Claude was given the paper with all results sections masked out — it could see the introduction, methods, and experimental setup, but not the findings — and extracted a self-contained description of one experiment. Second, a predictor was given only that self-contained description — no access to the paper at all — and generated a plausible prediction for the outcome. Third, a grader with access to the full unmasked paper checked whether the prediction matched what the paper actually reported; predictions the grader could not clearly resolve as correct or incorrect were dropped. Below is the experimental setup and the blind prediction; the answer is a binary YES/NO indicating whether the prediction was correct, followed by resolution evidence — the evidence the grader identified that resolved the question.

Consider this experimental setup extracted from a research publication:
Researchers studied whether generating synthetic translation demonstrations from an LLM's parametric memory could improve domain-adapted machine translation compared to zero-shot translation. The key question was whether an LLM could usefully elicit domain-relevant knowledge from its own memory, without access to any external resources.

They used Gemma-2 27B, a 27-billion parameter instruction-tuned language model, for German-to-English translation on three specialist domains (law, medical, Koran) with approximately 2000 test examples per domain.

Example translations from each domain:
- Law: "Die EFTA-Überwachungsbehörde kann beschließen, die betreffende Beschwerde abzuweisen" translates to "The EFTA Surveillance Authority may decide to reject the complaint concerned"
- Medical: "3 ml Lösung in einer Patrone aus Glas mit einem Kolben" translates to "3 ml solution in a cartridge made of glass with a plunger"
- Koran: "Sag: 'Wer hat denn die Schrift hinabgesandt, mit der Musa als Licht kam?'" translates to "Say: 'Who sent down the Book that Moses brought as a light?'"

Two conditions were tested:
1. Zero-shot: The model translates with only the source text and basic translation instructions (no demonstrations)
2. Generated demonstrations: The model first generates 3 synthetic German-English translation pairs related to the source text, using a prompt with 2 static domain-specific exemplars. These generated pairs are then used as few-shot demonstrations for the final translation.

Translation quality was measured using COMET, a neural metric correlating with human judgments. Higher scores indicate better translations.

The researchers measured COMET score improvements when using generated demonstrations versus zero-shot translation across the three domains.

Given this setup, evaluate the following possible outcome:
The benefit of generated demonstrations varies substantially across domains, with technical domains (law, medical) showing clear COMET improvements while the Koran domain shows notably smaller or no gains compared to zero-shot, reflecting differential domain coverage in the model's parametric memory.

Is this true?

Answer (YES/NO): NO